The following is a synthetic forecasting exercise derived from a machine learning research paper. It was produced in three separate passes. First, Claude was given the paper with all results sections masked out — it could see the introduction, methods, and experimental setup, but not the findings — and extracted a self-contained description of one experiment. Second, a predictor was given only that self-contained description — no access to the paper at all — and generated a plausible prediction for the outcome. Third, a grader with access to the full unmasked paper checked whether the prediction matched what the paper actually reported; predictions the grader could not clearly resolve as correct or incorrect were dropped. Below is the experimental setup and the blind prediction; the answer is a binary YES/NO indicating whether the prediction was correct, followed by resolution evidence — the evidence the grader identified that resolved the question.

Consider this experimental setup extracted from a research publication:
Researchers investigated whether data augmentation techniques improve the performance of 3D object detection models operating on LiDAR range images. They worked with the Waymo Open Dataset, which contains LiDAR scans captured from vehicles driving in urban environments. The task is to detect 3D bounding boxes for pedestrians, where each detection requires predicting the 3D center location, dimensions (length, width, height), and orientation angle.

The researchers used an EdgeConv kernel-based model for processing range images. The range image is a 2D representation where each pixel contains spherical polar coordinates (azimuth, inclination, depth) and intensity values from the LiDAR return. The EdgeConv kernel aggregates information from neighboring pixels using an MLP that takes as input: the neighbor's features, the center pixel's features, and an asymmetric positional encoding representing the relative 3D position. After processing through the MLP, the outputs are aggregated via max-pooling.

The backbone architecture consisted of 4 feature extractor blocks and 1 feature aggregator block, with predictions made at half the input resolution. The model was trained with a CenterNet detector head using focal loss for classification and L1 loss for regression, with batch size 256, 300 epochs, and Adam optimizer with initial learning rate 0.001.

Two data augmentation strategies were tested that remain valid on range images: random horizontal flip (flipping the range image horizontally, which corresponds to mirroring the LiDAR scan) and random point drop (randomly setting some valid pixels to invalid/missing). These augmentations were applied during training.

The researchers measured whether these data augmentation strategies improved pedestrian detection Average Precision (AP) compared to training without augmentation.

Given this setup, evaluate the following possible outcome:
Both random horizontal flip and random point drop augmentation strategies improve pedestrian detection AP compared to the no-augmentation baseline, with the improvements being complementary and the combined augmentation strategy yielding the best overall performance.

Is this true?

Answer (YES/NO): NO